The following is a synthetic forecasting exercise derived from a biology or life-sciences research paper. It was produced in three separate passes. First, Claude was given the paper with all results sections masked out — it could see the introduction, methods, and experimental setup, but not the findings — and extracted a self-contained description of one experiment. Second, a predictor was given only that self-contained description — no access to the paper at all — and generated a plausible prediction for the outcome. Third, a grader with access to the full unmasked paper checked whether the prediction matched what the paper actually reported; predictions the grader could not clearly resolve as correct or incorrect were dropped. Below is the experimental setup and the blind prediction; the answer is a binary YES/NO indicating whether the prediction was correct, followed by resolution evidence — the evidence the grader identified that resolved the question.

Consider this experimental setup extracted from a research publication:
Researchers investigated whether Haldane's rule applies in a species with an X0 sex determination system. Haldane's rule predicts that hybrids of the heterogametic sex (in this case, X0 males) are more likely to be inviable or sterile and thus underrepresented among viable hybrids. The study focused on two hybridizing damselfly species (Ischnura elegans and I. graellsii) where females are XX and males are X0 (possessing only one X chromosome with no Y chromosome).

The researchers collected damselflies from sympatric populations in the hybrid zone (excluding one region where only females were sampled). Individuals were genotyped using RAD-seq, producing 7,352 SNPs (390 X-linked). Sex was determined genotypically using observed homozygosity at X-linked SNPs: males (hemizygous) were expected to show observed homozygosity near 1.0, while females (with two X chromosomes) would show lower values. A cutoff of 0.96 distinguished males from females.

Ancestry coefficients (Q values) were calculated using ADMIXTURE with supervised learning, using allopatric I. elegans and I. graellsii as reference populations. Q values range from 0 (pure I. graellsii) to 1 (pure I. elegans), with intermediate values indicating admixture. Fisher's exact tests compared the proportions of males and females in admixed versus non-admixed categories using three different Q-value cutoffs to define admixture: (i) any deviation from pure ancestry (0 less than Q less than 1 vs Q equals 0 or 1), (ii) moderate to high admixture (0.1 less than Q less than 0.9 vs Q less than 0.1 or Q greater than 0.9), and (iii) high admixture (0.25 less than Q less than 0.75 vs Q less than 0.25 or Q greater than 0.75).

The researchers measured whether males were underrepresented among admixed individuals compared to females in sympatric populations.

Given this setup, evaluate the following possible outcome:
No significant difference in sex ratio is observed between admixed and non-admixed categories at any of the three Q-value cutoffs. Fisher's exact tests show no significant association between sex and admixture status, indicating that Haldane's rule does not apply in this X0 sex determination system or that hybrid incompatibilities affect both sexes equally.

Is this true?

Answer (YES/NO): NO